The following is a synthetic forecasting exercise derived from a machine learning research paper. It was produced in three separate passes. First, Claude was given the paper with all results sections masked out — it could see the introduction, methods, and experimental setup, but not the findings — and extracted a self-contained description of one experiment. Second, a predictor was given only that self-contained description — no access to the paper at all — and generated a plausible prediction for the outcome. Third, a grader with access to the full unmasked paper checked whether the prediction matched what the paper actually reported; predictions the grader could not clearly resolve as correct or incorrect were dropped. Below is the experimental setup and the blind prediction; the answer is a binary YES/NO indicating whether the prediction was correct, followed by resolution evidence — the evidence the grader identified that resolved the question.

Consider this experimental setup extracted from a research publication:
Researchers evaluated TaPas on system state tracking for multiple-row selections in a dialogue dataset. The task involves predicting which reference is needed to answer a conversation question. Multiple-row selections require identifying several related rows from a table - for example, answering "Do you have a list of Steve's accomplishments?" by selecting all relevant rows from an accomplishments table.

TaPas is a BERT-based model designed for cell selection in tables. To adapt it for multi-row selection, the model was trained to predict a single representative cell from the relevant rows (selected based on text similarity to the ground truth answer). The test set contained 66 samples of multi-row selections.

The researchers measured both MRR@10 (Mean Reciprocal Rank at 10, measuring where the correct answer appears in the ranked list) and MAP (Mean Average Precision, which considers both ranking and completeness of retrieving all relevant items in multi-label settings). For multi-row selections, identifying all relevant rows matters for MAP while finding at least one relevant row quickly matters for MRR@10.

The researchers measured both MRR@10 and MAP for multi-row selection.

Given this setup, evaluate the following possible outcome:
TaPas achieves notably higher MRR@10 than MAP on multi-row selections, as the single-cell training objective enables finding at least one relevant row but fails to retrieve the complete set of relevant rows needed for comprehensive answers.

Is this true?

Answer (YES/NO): YES